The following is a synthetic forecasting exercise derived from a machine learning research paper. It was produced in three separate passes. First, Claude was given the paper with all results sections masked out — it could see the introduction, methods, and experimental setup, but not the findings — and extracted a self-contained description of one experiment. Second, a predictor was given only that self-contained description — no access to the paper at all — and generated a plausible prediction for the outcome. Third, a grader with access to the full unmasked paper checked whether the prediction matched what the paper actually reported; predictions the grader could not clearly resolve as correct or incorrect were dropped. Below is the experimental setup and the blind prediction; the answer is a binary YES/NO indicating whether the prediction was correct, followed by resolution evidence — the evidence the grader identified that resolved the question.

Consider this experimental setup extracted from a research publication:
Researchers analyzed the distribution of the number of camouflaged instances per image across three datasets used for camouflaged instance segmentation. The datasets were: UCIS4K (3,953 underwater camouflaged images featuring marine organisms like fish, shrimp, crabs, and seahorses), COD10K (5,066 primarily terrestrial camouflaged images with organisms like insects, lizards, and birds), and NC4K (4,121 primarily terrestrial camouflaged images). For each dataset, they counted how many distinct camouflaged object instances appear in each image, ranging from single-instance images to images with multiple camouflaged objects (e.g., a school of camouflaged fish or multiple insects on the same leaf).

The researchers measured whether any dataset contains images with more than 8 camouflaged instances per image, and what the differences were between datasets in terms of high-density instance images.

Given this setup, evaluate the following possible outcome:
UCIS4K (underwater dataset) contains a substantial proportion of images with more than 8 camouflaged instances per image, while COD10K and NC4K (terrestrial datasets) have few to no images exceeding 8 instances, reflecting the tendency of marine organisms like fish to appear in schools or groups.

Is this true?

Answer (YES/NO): NO